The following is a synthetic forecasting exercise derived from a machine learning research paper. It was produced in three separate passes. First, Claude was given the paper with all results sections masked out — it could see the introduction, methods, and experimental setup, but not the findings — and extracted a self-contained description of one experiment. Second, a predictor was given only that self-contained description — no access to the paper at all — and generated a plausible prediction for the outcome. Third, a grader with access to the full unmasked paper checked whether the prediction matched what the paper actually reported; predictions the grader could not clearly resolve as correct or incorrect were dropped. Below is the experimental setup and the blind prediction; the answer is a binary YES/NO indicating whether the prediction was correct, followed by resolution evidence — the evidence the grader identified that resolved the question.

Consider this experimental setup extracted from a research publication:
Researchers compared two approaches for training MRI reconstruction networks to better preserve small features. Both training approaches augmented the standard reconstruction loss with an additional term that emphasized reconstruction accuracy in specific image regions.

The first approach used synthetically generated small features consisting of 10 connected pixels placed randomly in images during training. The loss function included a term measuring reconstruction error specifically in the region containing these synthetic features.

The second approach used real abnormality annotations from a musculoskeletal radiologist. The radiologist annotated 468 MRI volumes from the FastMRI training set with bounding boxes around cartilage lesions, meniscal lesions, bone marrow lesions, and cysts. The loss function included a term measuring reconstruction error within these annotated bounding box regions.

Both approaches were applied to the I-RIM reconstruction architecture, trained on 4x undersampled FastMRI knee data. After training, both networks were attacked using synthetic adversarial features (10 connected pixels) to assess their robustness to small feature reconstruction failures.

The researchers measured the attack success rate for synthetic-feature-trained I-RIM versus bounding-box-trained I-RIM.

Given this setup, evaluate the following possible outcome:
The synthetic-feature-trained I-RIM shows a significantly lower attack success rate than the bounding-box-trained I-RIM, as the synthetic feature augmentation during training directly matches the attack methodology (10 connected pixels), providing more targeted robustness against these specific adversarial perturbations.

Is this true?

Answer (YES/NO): YES